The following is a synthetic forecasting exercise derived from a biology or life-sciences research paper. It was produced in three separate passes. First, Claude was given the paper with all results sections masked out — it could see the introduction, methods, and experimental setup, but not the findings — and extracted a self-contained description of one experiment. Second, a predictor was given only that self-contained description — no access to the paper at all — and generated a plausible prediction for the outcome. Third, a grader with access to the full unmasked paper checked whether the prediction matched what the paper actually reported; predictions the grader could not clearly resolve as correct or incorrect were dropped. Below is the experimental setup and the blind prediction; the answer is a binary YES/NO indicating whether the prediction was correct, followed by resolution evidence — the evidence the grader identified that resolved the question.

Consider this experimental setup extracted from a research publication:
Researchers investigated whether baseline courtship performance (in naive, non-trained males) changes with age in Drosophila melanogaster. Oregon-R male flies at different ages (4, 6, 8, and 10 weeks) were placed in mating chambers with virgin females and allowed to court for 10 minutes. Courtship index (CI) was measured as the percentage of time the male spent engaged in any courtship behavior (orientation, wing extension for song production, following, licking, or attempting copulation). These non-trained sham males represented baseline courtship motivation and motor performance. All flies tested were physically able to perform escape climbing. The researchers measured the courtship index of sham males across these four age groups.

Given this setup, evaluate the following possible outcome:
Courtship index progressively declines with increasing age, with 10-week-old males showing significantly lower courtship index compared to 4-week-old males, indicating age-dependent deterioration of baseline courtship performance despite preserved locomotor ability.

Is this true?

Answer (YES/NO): NO